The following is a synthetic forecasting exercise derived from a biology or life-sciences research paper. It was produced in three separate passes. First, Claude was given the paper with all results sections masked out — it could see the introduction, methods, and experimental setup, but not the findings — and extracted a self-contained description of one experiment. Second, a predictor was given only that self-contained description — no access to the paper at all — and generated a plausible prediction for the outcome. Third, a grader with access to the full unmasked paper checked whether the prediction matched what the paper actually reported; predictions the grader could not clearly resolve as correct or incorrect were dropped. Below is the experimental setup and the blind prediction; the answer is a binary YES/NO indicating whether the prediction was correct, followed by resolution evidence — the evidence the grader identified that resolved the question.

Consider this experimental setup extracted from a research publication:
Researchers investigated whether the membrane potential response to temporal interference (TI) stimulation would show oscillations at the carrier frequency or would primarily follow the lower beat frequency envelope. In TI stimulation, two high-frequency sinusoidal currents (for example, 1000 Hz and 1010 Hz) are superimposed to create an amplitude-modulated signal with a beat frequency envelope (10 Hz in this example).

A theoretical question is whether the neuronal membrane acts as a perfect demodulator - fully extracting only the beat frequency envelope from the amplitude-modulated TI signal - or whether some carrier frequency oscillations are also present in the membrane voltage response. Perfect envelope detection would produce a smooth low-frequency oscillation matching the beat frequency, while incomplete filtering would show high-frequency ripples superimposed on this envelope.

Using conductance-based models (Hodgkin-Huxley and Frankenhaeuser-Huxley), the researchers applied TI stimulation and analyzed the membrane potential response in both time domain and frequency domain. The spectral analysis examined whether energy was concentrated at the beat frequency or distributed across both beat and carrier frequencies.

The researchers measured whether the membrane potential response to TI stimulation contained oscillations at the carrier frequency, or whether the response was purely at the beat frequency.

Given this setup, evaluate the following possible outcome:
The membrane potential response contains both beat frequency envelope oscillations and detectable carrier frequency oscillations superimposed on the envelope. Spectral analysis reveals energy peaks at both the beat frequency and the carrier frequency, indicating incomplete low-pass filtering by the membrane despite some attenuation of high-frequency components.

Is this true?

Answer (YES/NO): YES